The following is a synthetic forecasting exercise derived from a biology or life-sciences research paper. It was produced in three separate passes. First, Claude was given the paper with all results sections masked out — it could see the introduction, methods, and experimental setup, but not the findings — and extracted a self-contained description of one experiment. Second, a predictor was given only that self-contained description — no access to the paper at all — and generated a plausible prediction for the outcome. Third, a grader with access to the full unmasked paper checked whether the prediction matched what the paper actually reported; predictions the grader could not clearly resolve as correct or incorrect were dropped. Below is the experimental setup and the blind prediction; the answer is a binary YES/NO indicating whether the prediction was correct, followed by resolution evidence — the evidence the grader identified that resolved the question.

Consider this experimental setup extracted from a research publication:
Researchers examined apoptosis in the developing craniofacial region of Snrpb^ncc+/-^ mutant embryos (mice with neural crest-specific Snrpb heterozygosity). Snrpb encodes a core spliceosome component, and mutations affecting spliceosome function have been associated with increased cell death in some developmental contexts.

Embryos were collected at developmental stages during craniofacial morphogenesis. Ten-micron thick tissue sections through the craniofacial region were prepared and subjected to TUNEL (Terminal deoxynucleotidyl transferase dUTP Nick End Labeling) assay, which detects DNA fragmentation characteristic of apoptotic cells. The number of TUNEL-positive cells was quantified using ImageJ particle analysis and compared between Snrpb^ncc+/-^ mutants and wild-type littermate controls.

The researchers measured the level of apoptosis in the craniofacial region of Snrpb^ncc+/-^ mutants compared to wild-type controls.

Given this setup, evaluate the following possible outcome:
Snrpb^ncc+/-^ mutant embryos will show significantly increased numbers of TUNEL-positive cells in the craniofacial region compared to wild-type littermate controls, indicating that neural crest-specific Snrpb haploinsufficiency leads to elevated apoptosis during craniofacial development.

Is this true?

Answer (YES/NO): YES